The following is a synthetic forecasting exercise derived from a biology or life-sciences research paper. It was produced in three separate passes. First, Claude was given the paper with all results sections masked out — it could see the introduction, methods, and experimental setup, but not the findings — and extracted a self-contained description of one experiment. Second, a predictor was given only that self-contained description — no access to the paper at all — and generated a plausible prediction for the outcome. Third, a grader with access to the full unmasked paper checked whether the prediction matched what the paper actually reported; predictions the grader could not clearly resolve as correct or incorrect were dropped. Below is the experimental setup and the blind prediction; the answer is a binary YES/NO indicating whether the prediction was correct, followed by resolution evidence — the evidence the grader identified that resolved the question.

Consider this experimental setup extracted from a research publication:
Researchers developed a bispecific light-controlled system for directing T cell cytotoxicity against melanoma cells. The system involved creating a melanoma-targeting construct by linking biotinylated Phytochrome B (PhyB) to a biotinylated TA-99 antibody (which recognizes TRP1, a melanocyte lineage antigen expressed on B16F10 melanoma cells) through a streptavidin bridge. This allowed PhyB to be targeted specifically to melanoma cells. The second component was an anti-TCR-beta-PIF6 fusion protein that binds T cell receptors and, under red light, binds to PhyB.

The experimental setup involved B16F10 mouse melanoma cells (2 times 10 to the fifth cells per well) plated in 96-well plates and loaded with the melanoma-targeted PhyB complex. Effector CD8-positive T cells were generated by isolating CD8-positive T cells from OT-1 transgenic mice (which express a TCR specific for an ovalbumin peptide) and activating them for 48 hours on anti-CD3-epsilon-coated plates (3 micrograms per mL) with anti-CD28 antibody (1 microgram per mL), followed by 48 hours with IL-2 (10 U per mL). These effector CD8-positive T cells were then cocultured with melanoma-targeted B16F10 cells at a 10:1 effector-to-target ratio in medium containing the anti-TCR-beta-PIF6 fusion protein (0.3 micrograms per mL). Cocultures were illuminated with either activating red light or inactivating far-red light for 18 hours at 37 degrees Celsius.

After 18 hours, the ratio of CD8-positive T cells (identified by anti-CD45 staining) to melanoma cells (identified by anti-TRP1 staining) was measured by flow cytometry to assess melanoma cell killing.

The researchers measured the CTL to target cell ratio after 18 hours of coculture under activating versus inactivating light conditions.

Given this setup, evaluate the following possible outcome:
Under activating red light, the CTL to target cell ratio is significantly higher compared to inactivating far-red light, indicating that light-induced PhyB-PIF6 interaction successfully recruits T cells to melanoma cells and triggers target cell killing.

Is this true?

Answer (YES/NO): YES